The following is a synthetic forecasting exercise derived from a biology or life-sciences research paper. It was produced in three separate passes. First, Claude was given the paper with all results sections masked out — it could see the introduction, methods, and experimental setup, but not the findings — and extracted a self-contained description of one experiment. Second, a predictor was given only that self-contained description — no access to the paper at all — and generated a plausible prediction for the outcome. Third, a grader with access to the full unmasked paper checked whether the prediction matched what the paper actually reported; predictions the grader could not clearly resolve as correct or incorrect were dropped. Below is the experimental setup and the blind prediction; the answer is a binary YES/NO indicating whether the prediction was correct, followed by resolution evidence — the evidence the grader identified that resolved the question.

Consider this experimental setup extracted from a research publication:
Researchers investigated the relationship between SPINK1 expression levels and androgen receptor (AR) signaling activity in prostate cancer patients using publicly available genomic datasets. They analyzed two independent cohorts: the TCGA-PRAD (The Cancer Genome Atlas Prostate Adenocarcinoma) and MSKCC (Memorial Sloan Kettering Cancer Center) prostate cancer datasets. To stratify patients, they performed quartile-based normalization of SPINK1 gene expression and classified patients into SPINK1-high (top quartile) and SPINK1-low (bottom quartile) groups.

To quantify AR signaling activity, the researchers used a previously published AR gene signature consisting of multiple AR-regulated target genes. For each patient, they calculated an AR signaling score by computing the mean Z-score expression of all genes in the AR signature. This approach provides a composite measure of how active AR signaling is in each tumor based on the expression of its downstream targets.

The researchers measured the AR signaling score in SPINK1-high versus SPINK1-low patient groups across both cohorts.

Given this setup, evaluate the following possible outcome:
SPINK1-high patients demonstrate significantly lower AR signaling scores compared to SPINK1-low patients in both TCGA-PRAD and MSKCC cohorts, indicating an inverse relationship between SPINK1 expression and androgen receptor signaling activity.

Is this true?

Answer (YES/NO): YES